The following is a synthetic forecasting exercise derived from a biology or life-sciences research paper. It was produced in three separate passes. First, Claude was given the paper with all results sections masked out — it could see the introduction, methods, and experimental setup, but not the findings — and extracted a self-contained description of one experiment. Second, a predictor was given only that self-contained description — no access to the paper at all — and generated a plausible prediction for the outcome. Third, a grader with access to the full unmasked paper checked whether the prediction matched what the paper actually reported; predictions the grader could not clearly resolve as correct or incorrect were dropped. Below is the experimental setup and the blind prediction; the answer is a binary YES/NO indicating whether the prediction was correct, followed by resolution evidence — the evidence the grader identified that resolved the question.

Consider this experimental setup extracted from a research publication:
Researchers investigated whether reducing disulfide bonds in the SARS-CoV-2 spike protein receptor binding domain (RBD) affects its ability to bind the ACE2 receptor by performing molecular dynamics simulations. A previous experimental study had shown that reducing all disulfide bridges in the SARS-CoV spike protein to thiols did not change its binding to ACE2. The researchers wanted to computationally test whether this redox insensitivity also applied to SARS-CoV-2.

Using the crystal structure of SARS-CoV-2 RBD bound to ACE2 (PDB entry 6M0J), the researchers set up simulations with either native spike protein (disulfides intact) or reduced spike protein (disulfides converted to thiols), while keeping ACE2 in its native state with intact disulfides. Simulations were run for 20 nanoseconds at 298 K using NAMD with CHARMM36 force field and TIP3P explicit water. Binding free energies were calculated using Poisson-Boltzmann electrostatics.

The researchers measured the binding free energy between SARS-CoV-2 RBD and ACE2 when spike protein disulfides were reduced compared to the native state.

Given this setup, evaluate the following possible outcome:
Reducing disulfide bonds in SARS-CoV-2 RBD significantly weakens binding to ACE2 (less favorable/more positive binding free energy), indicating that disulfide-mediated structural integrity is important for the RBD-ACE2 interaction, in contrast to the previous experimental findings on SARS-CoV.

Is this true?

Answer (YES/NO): YES